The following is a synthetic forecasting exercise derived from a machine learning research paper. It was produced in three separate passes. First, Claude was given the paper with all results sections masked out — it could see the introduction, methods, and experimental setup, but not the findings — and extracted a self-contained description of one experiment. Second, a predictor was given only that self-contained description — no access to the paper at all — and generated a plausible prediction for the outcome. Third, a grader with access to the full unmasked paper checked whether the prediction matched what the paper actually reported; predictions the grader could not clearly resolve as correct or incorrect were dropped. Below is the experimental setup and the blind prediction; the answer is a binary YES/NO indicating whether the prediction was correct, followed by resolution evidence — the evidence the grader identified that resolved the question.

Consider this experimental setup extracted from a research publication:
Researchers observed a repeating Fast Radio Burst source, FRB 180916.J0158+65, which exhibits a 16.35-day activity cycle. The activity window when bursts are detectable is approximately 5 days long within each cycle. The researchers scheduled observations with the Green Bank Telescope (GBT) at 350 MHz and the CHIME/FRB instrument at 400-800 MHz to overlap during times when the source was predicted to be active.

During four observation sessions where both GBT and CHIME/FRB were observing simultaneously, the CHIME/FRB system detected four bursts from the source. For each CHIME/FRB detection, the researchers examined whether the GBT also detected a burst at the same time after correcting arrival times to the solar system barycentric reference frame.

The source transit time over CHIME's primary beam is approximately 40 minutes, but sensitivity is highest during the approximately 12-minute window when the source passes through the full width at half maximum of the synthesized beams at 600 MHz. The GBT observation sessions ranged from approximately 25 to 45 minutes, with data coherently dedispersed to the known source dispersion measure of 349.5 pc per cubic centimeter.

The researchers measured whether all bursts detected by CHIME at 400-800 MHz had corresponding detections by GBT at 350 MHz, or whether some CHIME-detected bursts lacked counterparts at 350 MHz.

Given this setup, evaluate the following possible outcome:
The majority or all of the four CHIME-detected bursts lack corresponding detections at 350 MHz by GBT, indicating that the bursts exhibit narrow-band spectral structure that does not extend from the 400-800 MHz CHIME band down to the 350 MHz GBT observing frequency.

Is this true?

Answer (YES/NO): YES